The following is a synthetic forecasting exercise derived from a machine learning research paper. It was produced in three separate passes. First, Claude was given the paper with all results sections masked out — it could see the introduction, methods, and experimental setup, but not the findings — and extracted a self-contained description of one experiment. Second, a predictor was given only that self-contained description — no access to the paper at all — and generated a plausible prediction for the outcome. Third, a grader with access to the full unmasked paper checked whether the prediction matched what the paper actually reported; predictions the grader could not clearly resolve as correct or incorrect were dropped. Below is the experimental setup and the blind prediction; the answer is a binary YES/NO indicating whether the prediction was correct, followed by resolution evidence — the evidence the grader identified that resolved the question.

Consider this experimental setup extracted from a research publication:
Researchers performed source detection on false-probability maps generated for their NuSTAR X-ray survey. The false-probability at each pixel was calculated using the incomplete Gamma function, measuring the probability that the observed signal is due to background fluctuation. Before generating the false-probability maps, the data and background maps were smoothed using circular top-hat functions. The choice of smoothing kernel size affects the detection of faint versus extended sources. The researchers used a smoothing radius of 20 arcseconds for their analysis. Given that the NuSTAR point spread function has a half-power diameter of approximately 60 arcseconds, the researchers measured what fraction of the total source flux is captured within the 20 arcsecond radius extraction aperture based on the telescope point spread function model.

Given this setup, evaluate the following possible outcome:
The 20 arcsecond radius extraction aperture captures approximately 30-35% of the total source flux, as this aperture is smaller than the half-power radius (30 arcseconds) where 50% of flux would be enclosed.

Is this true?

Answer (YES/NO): YES